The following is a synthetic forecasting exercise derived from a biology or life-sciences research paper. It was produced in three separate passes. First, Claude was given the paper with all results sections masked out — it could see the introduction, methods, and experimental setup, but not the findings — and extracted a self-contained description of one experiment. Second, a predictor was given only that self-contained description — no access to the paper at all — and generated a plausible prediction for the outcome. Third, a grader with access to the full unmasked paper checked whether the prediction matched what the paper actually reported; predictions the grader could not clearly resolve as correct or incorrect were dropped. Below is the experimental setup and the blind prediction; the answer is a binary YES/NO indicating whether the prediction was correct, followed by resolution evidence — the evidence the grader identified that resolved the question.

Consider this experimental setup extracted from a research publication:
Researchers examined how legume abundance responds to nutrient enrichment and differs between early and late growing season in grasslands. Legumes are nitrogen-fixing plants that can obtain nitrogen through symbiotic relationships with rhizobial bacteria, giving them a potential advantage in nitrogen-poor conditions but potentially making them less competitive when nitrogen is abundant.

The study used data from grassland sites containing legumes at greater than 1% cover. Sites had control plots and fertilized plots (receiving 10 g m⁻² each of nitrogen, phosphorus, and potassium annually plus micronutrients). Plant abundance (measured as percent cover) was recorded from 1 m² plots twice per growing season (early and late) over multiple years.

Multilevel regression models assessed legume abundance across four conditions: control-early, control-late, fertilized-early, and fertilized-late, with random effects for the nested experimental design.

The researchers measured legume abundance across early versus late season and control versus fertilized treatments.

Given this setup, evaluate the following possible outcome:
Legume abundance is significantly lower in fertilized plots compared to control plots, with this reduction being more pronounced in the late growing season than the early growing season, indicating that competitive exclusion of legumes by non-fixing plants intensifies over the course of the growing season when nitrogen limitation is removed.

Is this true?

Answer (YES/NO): NO